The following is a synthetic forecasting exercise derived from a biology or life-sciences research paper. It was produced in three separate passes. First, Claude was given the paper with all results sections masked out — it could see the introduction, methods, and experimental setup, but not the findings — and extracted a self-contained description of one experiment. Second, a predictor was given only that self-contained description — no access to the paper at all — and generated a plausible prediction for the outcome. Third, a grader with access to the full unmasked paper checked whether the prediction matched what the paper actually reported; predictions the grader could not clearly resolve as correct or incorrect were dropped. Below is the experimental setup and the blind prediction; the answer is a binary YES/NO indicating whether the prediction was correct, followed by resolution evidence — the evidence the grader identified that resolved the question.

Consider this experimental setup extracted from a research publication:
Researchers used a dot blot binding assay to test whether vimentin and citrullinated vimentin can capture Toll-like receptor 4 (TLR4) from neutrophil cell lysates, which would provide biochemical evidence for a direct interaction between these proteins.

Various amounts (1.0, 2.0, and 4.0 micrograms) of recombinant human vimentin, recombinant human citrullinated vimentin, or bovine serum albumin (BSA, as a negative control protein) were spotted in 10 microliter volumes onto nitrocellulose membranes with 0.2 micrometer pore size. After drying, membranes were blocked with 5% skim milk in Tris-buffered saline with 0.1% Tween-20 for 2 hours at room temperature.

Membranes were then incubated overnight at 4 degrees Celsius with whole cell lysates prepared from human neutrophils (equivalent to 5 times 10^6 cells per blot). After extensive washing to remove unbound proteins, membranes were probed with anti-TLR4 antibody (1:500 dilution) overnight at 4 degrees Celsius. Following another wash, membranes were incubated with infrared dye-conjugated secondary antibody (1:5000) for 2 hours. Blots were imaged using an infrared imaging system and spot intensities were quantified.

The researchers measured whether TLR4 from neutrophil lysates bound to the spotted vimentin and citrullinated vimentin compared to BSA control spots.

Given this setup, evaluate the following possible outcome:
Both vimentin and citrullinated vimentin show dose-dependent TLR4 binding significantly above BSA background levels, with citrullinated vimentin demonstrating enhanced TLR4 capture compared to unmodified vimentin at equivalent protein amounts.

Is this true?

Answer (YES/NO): YES